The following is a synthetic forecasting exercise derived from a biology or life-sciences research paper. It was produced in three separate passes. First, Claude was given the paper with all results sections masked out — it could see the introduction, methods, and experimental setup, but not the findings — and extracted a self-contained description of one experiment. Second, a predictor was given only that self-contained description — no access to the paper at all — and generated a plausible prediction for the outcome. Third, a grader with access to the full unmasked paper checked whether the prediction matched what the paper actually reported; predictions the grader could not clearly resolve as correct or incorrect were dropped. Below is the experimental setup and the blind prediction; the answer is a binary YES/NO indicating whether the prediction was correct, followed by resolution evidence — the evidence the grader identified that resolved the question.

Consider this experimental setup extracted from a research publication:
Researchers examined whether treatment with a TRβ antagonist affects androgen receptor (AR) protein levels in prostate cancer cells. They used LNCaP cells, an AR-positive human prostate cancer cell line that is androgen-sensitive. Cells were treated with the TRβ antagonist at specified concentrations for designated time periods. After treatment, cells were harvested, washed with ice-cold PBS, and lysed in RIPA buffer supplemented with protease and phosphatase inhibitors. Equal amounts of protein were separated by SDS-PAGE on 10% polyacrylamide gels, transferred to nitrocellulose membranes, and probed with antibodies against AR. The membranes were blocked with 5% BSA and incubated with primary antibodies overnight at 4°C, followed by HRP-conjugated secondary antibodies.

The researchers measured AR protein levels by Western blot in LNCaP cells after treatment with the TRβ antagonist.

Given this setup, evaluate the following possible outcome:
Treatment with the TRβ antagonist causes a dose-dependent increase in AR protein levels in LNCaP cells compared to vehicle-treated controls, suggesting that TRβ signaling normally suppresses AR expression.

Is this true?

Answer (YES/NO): NO